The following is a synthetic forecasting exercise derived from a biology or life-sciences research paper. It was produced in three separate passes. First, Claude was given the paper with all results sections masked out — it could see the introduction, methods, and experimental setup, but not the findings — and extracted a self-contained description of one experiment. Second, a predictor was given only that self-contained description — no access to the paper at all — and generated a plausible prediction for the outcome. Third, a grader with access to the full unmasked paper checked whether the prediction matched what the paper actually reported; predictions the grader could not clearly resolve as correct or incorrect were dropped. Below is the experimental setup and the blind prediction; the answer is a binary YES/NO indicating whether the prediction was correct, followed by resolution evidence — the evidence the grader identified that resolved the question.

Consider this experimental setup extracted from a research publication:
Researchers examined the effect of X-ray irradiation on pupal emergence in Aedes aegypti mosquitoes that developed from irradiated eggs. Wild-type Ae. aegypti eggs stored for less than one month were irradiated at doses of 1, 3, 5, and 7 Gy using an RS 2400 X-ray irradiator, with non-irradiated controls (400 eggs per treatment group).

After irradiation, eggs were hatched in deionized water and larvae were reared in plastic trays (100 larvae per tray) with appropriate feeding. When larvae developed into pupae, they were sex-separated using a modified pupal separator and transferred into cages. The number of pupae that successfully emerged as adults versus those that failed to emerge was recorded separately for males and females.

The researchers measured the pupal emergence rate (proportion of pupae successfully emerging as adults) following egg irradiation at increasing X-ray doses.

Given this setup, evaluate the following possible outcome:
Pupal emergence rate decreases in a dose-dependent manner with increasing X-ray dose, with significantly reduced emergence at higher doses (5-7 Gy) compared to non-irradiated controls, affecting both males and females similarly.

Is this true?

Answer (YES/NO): NO